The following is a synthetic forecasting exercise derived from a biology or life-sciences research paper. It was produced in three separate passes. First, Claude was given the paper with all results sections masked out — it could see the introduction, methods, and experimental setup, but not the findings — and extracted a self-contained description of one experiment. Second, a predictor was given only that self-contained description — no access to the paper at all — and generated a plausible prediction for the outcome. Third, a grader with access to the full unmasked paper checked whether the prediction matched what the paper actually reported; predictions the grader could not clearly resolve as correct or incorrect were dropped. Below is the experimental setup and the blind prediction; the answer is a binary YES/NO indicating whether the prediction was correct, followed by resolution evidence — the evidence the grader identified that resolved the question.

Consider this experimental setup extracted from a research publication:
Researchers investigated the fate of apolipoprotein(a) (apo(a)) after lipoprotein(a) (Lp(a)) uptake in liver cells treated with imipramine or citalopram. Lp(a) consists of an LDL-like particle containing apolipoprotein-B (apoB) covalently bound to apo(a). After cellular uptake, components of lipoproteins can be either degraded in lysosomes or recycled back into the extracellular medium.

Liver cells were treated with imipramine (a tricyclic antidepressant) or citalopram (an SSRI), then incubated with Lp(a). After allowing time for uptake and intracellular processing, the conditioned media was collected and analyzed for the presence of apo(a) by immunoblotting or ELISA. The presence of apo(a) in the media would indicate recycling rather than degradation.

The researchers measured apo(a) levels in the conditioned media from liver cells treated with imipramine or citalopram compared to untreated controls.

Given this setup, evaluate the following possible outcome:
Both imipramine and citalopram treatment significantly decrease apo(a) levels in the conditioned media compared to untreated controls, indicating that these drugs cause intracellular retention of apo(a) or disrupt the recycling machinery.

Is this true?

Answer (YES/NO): NO